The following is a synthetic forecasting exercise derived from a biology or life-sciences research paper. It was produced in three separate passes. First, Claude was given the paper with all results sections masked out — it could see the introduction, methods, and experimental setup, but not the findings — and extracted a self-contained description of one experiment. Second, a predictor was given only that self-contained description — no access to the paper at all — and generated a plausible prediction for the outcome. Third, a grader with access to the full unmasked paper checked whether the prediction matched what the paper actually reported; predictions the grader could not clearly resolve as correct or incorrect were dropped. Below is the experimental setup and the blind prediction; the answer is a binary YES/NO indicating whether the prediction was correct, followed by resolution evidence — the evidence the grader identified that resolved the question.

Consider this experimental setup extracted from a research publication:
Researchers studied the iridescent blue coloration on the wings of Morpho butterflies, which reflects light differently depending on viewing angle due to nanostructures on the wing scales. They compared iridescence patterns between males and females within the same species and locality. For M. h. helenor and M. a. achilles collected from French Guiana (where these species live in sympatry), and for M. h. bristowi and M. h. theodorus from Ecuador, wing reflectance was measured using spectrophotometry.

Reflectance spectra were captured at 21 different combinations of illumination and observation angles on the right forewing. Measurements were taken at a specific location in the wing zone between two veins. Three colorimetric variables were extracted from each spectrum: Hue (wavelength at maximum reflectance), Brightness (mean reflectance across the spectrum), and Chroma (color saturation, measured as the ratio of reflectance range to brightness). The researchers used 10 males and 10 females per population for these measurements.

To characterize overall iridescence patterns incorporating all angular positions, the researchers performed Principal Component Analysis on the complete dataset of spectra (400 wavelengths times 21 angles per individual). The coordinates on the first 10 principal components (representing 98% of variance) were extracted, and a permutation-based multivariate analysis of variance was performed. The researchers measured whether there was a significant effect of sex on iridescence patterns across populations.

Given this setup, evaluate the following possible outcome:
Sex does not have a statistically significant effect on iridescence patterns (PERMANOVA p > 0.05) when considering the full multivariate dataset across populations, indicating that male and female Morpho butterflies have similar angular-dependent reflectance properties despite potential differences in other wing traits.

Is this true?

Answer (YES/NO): NO